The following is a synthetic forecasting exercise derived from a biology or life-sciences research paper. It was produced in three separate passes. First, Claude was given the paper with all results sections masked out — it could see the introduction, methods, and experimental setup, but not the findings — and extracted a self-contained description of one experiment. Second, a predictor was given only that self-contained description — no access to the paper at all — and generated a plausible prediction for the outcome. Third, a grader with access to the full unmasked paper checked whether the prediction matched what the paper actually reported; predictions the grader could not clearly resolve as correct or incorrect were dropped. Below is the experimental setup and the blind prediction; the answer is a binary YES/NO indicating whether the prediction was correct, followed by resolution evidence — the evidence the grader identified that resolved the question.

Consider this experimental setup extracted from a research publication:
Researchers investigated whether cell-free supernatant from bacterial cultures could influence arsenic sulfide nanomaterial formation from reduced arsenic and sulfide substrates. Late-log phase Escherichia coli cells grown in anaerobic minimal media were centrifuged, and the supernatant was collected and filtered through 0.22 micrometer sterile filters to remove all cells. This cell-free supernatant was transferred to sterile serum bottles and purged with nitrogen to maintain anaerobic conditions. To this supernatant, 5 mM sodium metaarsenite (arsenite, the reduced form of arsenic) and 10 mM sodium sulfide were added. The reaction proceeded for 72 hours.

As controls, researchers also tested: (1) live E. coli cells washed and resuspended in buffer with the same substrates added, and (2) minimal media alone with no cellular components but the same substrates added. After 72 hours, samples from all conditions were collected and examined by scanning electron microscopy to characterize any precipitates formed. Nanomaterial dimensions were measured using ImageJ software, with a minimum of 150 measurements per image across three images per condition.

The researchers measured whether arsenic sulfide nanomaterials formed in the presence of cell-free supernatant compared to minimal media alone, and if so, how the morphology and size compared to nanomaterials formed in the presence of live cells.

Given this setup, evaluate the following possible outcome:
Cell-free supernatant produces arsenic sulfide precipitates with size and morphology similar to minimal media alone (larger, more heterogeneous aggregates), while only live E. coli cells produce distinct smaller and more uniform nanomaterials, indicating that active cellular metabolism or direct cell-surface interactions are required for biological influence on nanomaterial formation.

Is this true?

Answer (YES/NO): NO